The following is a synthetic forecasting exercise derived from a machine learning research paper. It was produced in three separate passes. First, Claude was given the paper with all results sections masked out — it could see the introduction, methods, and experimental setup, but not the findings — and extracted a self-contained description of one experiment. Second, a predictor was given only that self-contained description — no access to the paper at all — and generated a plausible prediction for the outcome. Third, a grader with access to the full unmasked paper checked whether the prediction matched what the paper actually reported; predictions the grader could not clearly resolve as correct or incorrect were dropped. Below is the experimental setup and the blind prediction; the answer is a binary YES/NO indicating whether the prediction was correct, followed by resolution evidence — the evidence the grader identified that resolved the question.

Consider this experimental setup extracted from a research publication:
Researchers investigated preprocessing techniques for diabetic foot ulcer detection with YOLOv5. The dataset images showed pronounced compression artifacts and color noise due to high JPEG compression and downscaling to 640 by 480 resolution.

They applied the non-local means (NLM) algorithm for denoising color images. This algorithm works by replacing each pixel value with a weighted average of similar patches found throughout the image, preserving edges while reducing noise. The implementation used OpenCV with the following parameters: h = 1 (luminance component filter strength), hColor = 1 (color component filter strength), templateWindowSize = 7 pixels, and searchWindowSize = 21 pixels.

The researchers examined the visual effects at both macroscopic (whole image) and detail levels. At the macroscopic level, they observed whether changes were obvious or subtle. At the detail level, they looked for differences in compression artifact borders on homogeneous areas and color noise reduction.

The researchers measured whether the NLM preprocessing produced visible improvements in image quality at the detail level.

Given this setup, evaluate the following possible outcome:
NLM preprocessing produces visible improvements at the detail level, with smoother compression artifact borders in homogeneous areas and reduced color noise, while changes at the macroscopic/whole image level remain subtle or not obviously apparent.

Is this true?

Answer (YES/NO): YES